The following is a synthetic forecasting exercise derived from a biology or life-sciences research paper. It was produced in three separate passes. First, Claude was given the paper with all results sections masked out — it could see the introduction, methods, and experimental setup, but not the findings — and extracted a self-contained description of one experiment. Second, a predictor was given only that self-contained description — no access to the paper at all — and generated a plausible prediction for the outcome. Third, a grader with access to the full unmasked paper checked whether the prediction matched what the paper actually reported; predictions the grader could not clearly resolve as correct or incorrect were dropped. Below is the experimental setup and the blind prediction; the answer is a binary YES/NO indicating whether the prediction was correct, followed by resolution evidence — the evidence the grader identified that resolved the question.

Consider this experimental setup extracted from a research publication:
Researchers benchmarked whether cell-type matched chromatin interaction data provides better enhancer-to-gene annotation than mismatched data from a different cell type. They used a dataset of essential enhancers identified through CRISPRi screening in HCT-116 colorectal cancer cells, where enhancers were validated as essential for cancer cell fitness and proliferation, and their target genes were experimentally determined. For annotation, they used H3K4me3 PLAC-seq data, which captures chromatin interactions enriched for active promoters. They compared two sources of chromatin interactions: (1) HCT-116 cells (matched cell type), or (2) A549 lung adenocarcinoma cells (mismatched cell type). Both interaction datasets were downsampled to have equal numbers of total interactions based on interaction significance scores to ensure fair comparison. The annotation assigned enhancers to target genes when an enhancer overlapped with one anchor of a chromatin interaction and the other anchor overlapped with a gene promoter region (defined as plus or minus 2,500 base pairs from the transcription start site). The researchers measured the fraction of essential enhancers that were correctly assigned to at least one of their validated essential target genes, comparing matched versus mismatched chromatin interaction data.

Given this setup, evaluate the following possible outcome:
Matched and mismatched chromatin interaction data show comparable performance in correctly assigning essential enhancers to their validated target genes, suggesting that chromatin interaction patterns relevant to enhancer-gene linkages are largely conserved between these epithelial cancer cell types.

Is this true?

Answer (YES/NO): NO